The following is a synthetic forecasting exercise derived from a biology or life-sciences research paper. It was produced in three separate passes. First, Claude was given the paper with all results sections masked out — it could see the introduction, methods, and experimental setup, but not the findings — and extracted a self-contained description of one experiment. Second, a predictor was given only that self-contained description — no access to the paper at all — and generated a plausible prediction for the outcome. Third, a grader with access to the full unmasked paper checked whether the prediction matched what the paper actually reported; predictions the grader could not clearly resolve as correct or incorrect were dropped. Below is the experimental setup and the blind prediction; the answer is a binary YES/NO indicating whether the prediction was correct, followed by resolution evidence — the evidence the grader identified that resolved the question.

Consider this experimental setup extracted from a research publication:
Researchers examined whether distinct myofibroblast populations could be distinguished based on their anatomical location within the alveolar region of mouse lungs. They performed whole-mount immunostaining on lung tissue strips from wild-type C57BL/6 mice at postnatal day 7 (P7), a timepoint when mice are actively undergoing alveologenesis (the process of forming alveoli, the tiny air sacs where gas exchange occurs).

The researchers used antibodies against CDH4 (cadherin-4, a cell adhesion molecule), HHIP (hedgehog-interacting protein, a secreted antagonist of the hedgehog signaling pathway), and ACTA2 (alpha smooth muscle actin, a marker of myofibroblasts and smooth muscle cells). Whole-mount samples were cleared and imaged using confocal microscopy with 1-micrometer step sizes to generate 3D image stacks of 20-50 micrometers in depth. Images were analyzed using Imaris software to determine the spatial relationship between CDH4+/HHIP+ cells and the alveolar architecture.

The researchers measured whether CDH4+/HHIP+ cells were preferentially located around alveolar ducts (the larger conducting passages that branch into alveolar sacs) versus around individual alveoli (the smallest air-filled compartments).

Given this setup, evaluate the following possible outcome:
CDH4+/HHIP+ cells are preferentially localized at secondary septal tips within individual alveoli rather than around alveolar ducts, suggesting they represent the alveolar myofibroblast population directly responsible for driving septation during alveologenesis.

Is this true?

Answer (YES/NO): NO